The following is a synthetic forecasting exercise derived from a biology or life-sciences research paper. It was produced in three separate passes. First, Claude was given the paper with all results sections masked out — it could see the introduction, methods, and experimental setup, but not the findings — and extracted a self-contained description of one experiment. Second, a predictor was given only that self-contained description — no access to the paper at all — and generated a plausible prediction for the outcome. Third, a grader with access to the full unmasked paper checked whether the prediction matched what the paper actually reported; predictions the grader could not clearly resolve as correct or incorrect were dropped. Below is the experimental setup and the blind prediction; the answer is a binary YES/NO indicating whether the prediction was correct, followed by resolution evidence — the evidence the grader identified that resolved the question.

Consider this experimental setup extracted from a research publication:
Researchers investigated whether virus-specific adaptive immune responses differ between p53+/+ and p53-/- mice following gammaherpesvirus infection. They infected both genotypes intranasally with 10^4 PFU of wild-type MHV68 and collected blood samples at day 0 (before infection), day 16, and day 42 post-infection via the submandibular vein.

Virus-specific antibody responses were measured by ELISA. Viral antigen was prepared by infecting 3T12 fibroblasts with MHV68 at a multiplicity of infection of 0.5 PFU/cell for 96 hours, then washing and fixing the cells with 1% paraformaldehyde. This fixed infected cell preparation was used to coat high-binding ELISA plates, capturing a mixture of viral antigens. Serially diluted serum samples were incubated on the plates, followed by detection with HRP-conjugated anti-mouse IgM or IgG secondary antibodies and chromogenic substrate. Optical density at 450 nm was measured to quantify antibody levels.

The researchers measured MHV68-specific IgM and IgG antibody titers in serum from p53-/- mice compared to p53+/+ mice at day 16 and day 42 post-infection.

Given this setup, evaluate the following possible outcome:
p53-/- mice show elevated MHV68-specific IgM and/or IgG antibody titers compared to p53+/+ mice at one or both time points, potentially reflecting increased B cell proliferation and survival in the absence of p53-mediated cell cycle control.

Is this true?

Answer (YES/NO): NO